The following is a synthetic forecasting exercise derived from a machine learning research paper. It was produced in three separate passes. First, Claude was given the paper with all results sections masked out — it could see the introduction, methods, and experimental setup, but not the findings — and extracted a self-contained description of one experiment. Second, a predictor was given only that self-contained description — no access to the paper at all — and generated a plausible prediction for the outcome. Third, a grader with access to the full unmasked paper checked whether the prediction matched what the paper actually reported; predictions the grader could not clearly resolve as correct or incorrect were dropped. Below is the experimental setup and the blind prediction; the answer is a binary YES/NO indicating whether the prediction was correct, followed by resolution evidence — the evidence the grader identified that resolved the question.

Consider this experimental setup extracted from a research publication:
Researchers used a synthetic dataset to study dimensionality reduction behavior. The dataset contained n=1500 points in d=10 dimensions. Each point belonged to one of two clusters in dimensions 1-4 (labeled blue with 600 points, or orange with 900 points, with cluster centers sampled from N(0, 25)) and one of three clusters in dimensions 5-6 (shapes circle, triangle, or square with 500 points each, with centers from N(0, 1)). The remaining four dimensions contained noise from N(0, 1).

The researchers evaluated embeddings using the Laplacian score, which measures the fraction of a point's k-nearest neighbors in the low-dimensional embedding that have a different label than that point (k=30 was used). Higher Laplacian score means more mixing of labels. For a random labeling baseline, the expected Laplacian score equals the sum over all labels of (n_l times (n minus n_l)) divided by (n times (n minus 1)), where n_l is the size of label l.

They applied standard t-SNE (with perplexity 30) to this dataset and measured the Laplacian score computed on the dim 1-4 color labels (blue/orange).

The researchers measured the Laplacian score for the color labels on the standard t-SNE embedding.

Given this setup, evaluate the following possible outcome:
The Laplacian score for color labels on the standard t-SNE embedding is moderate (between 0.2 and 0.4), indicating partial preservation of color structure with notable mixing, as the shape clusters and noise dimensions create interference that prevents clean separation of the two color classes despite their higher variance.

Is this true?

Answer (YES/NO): NO